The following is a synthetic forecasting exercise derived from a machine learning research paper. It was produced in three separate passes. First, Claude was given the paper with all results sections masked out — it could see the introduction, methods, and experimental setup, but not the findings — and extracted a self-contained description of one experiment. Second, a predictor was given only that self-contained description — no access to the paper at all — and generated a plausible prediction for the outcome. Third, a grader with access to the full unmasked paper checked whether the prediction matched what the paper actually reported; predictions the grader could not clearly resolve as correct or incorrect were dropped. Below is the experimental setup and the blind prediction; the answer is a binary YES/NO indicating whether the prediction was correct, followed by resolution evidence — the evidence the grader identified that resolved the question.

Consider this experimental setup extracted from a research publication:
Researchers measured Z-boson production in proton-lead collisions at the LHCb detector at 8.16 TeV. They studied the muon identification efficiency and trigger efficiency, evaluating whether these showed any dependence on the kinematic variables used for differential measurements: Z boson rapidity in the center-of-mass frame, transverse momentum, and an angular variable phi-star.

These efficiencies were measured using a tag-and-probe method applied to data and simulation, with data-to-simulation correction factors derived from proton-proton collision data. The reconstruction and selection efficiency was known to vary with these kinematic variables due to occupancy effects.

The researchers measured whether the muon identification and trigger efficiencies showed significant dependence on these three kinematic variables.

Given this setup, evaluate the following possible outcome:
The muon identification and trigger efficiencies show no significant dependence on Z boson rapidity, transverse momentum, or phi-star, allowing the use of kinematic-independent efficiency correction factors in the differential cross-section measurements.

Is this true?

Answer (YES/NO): YES